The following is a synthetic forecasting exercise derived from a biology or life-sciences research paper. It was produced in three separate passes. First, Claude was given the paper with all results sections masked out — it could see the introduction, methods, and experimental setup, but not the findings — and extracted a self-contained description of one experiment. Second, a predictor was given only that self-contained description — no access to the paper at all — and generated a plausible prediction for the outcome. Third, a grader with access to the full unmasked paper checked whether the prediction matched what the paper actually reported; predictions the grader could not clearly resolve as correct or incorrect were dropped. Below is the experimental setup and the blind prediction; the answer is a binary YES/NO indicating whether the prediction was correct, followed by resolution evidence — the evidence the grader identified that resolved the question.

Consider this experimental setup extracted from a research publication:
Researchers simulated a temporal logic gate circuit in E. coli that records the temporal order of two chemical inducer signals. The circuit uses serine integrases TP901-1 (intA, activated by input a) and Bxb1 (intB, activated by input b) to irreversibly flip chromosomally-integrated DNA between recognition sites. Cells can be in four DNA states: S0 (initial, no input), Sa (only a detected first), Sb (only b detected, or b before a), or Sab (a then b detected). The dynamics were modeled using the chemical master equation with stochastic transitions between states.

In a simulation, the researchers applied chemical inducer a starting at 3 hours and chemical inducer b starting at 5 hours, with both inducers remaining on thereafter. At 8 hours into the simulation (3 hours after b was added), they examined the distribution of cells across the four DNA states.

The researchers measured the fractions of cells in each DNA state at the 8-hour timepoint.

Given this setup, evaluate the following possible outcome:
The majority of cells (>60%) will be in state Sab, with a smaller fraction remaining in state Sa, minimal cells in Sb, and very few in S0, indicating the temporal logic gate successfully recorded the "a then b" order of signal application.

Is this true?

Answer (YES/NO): NO